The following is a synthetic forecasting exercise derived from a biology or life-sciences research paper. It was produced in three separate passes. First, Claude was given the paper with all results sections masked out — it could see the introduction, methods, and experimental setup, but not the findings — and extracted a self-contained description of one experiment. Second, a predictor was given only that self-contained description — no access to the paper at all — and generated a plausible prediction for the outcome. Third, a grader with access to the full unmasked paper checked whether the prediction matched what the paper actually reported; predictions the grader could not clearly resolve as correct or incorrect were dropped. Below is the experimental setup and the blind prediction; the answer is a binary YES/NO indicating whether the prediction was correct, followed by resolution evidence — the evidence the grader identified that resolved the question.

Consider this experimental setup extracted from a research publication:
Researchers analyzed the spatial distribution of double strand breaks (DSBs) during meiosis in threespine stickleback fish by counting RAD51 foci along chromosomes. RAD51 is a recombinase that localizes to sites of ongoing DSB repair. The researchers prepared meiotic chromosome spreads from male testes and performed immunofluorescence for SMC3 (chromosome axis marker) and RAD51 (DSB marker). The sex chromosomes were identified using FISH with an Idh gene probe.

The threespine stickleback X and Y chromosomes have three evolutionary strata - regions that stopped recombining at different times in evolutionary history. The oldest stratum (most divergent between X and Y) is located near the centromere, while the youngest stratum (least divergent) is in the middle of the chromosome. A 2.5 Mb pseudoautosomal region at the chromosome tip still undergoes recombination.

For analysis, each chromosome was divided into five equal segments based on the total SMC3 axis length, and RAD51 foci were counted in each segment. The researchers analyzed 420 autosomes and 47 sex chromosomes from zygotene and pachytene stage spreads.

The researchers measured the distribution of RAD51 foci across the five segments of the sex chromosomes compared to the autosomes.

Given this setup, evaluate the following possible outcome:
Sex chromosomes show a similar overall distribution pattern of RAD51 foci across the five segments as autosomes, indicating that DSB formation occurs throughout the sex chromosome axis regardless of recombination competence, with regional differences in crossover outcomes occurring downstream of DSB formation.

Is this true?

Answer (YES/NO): YES